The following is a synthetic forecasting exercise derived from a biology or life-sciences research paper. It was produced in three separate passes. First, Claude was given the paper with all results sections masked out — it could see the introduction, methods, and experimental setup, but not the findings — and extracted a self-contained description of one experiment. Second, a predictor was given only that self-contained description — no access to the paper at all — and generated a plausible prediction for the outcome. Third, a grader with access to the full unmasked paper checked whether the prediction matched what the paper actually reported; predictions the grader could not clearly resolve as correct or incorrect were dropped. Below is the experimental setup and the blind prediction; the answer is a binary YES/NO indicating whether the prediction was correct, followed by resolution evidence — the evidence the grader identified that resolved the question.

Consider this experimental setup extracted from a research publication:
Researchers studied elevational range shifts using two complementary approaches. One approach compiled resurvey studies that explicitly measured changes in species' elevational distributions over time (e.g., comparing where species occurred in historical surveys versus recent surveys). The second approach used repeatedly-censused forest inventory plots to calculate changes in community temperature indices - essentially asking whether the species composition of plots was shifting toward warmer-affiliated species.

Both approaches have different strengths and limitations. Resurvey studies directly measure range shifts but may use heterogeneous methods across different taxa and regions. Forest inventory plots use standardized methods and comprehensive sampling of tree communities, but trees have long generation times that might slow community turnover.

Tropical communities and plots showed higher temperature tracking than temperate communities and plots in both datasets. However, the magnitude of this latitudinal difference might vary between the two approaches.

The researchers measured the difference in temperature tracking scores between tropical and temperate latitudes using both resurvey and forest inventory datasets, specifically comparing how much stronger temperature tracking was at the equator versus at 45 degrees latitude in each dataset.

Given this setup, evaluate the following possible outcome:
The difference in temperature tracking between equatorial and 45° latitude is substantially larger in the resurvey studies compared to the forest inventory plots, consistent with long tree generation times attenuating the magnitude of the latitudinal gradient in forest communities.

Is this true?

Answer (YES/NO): NO